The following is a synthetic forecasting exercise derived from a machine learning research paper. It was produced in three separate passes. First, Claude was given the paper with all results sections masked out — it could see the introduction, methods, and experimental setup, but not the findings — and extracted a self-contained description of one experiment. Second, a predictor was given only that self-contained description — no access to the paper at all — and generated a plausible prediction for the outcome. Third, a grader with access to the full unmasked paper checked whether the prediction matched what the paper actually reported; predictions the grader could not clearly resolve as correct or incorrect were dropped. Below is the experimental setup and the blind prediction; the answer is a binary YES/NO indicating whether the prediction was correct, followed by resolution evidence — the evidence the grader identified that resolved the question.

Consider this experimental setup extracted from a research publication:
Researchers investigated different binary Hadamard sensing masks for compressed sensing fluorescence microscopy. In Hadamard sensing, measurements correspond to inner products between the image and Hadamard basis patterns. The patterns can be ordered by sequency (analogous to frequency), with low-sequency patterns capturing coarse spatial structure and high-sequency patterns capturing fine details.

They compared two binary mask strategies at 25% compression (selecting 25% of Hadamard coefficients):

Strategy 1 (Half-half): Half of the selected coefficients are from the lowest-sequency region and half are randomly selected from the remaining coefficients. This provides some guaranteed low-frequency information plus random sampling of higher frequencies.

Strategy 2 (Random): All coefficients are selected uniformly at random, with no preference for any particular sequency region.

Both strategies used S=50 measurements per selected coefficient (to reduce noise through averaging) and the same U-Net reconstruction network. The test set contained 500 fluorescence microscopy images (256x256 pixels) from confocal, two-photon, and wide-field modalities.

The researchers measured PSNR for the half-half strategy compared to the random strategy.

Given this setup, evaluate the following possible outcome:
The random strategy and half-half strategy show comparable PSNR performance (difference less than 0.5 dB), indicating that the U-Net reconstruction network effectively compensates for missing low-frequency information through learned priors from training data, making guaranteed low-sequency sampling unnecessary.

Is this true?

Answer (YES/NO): NO